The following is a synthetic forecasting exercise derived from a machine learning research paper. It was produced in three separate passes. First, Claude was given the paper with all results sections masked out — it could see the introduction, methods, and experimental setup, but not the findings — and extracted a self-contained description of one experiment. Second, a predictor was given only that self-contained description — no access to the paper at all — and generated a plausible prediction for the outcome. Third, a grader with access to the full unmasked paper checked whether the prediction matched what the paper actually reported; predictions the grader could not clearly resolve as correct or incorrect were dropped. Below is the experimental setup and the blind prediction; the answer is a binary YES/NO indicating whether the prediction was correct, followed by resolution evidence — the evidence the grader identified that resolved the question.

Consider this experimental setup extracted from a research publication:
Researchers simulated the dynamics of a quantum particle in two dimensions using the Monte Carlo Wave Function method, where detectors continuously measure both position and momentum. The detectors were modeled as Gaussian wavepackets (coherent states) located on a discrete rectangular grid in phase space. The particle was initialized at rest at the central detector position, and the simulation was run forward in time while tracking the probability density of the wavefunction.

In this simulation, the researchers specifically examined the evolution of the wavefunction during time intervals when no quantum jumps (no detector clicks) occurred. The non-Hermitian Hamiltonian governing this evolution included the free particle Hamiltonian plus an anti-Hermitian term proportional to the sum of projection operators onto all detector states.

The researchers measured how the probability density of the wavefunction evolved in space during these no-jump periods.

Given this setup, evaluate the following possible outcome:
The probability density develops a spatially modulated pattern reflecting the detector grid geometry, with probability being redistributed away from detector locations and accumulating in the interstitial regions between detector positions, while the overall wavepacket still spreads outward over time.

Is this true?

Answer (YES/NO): NO